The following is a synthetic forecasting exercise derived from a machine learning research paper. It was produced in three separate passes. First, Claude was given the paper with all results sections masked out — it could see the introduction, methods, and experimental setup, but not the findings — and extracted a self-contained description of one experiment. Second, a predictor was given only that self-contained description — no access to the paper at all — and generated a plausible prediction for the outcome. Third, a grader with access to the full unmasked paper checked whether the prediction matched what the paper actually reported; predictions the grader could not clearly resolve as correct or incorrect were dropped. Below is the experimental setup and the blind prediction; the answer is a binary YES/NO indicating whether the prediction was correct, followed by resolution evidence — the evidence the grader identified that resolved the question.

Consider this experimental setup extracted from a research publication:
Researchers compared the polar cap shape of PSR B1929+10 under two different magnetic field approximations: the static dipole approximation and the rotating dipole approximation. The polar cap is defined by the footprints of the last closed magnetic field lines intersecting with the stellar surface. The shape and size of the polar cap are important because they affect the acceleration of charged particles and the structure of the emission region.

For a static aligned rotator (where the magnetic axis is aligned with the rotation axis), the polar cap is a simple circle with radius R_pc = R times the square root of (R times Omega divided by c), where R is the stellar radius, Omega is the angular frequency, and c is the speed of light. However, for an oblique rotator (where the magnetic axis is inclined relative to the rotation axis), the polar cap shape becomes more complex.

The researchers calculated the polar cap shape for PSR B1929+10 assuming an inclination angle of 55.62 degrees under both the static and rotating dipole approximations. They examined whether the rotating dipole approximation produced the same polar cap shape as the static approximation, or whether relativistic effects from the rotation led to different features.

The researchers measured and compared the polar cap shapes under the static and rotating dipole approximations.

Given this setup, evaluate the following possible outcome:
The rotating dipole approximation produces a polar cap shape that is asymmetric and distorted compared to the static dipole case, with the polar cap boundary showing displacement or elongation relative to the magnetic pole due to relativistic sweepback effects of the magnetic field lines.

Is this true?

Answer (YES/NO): YES